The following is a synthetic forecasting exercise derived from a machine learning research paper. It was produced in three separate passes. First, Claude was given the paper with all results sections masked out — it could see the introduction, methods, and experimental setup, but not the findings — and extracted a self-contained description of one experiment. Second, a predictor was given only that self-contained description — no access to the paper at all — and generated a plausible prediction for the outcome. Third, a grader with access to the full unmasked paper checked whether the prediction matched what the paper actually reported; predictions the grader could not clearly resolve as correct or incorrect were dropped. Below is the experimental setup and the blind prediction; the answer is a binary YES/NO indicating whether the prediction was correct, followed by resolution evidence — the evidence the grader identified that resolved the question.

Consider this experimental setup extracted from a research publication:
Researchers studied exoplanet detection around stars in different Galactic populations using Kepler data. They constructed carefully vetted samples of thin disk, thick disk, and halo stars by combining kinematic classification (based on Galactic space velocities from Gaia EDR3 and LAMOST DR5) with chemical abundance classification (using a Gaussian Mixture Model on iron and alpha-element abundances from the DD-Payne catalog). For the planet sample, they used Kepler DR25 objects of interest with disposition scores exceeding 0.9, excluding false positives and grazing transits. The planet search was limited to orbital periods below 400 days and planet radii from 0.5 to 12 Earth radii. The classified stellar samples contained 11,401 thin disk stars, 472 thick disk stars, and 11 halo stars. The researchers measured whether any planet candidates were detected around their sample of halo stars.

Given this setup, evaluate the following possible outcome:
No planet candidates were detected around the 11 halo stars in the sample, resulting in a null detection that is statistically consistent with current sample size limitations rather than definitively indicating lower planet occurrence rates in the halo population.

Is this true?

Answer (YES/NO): YES